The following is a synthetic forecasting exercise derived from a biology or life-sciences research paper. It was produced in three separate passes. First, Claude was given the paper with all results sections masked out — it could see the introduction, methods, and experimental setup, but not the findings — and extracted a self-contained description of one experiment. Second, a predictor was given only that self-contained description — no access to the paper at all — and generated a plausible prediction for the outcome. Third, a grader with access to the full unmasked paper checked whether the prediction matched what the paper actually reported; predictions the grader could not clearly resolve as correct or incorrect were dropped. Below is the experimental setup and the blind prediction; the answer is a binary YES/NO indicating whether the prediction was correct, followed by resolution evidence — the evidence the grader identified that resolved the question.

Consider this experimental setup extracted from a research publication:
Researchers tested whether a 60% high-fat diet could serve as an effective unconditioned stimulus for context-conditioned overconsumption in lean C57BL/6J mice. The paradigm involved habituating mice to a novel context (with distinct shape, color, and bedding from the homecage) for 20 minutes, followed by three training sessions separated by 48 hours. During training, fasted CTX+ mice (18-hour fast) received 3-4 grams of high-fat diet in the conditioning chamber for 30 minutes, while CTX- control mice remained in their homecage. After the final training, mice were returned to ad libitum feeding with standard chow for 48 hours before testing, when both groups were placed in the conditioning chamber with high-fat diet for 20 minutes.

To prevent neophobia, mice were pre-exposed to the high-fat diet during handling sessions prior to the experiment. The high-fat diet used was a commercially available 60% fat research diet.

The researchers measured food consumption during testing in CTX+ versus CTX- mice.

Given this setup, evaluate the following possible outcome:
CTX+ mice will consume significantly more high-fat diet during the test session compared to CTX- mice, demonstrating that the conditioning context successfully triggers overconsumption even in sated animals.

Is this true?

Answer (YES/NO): NO